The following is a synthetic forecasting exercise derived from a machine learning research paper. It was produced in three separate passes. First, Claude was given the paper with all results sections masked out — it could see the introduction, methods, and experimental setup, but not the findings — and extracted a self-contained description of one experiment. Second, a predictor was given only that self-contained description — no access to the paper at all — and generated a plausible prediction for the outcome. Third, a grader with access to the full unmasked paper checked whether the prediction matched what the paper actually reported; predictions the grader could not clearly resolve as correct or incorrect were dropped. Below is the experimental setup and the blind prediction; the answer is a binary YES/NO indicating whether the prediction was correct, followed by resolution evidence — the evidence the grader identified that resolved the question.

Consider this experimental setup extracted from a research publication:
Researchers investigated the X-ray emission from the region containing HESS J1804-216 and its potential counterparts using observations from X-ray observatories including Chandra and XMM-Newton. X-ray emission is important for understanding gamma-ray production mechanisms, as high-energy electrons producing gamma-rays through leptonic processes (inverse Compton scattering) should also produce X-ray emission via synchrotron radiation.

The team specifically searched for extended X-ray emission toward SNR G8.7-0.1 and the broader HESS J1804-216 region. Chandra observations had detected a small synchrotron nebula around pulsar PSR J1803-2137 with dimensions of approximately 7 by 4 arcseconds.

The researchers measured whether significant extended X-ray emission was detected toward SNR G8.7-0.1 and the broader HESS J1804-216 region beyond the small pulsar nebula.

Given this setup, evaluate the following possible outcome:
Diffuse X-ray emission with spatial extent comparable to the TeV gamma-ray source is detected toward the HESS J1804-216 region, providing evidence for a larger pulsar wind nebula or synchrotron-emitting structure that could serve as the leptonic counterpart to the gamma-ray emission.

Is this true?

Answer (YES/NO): NO